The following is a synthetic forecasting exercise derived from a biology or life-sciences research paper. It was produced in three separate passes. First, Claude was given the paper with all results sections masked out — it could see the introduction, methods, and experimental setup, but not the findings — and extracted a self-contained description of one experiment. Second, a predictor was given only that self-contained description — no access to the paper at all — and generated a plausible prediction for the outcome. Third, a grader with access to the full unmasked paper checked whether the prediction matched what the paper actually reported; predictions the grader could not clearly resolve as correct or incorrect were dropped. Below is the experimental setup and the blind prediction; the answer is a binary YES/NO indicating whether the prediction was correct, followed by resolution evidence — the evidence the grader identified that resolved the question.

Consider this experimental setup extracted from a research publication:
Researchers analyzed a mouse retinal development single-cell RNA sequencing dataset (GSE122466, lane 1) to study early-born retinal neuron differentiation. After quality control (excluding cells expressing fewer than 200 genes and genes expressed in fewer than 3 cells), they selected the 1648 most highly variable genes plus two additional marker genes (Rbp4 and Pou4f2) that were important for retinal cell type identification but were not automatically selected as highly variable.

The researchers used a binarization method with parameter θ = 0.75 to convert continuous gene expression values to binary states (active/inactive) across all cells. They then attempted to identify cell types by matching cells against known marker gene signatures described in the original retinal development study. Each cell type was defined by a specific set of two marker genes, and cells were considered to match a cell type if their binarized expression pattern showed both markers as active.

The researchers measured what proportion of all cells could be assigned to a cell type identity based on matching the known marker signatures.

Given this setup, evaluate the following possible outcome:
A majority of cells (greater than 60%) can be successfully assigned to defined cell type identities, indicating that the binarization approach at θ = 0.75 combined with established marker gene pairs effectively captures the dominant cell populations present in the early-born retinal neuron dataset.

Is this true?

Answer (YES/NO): NO